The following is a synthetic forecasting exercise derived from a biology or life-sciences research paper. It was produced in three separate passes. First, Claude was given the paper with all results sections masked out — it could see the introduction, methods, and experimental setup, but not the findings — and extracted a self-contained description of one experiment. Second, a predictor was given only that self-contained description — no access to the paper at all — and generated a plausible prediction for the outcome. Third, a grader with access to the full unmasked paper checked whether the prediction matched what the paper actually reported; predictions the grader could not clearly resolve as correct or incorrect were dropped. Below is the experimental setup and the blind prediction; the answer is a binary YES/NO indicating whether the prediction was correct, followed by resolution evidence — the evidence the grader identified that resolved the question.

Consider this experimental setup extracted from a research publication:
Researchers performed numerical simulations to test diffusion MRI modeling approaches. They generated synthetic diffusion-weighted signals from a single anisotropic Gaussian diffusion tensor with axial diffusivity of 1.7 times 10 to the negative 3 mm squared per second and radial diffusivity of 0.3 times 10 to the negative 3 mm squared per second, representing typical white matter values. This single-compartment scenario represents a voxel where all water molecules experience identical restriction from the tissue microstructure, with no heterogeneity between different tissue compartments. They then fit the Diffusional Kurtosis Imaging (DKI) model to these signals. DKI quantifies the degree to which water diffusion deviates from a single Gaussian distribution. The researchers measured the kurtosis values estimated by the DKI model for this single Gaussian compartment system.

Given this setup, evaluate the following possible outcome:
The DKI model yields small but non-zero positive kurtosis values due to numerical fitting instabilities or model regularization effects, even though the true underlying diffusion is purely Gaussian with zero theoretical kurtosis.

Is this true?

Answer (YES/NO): NO